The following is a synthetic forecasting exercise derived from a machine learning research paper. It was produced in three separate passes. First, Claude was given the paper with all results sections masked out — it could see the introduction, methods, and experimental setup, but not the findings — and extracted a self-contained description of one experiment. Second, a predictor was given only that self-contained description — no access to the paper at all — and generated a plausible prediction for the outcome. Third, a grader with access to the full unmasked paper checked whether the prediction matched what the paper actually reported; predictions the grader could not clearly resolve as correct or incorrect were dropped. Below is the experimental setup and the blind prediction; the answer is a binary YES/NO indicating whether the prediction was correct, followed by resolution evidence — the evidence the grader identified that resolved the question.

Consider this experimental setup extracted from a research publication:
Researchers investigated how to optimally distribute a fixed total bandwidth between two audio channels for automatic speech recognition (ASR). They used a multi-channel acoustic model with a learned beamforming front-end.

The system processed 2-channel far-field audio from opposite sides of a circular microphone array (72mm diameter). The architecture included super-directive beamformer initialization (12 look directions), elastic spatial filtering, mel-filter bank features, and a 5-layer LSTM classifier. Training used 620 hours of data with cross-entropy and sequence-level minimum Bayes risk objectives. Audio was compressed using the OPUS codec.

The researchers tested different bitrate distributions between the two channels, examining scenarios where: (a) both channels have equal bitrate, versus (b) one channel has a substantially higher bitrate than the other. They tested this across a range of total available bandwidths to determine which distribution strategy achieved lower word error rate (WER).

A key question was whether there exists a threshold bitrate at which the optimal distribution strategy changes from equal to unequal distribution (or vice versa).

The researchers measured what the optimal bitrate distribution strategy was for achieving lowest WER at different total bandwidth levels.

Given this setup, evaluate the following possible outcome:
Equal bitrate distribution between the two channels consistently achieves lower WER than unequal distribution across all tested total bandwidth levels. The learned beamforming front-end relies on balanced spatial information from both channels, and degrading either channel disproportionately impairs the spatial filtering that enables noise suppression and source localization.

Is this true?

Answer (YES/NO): NO